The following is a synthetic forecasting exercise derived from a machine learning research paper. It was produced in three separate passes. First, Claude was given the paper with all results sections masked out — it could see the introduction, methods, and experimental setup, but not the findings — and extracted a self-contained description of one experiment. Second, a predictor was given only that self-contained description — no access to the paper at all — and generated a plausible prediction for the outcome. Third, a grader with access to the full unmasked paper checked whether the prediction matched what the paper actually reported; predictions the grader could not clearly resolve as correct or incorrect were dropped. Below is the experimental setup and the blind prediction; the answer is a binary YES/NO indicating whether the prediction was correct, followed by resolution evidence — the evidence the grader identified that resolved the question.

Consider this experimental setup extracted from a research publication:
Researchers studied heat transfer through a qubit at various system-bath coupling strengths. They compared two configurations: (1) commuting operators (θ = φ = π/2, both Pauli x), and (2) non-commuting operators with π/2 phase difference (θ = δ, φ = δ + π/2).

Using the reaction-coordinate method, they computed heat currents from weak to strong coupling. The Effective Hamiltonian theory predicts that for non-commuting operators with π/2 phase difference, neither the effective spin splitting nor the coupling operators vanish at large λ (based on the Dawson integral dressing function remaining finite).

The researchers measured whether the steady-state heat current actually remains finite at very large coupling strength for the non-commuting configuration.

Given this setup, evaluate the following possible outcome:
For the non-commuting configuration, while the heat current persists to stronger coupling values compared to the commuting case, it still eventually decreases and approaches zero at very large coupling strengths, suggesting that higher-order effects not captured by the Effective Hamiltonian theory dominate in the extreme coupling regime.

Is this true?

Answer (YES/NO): YES